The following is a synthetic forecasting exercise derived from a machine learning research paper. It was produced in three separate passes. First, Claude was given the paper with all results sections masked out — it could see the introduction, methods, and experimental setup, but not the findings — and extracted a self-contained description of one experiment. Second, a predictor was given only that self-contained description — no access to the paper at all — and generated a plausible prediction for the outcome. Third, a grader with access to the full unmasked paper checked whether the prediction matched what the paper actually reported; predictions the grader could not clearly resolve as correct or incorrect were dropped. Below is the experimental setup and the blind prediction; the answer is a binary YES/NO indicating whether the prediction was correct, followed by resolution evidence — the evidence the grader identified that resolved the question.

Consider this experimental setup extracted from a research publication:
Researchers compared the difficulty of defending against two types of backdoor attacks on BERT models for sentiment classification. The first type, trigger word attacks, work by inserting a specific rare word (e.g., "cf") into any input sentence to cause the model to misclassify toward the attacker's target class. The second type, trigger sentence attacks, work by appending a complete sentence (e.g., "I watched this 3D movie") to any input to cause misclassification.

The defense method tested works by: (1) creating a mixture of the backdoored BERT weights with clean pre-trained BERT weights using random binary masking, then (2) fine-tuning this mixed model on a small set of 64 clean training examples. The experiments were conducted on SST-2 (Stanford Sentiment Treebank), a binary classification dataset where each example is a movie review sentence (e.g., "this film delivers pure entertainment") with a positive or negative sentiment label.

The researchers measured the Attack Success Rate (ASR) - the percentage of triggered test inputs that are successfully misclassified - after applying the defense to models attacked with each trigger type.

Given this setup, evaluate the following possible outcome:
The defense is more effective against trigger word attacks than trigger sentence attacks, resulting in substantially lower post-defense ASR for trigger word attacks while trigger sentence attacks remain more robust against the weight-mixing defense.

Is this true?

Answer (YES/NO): NO